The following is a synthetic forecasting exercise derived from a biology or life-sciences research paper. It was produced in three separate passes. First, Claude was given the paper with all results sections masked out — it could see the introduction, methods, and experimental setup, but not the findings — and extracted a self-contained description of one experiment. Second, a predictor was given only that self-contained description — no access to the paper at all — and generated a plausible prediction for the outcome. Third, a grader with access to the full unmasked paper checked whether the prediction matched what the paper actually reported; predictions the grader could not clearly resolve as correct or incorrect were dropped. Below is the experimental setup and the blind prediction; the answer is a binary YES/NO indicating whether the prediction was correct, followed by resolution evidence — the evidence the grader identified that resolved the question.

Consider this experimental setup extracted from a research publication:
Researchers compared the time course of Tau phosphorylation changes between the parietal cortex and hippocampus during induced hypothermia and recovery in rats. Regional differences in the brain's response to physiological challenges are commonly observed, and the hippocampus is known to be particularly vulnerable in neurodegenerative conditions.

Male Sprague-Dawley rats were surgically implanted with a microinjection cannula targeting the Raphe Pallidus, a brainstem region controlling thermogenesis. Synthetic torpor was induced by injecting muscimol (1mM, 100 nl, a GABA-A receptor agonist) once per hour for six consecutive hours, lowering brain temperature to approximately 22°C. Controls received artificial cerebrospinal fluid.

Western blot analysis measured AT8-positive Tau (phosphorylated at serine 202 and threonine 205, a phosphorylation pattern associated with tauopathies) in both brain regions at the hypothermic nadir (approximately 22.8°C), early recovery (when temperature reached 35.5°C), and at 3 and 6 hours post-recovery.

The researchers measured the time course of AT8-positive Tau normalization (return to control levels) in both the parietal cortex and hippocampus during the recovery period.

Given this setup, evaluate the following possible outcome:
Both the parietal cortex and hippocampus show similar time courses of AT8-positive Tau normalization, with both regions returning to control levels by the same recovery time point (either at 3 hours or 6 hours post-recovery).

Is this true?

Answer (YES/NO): YES